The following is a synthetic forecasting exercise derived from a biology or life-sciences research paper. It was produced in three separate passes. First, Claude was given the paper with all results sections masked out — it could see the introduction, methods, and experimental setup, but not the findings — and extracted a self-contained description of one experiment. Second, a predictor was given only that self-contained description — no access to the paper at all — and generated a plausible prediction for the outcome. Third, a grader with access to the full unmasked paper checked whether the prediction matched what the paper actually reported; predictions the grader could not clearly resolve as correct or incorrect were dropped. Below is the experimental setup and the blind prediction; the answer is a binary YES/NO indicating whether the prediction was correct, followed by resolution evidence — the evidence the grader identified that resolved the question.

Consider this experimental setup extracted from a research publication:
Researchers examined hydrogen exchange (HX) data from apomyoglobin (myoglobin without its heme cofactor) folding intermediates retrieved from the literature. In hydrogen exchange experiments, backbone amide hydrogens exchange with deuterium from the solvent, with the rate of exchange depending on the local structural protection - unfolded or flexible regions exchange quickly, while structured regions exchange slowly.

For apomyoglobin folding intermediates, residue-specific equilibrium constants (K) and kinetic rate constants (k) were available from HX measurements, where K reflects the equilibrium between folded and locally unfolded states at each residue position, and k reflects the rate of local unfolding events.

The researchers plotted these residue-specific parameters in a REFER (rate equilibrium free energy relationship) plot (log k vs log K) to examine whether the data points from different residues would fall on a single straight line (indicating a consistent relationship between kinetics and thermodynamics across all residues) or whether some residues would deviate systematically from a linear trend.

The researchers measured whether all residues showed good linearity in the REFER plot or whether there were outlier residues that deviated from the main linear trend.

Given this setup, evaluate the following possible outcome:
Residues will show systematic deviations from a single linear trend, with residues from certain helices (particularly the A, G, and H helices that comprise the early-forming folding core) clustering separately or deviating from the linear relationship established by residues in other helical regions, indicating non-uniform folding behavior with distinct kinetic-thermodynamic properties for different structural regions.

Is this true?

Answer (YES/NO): NO